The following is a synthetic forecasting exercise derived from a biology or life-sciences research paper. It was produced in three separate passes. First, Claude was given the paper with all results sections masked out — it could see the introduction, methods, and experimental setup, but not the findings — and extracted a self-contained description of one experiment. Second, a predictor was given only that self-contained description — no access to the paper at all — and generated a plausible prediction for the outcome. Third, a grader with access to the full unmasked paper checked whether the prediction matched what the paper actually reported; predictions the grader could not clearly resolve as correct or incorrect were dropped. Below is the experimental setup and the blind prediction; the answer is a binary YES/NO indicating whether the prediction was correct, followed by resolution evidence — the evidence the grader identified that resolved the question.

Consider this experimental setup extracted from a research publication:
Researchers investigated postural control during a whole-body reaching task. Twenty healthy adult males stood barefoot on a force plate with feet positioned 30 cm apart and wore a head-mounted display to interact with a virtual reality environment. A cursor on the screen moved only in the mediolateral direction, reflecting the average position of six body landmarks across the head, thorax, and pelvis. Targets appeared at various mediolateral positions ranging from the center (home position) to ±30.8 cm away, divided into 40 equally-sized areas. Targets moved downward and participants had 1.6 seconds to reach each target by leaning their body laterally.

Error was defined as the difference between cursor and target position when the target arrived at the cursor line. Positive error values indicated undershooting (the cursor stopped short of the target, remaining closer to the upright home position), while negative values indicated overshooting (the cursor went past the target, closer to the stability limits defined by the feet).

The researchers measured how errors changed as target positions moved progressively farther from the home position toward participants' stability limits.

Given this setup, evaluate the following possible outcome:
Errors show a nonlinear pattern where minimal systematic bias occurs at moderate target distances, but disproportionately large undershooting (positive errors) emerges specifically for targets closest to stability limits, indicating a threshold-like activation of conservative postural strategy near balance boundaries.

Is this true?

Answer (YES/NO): YES